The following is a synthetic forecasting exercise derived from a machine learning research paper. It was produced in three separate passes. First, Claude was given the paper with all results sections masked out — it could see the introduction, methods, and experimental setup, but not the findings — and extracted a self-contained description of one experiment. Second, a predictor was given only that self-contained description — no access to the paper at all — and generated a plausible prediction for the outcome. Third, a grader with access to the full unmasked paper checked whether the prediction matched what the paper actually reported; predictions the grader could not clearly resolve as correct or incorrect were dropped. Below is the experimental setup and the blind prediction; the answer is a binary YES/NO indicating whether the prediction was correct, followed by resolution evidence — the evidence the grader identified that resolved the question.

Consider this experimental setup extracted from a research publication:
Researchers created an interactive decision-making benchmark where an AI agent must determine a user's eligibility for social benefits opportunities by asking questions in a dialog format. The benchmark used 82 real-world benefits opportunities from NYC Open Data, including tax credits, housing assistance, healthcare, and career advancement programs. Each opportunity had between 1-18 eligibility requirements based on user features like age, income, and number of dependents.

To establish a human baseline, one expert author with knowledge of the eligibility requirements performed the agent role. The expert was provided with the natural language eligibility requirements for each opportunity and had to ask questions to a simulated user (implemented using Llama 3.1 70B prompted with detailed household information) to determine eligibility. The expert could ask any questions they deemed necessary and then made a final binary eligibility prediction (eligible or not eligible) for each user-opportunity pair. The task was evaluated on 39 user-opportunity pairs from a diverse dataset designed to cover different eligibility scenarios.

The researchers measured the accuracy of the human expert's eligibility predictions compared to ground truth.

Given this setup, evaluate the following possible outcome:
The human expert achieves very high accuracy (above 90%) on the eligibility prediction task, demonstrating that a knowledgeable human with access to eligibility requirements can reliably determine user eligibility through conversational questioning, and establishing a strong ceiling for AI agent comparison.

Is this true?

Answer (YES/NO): NO